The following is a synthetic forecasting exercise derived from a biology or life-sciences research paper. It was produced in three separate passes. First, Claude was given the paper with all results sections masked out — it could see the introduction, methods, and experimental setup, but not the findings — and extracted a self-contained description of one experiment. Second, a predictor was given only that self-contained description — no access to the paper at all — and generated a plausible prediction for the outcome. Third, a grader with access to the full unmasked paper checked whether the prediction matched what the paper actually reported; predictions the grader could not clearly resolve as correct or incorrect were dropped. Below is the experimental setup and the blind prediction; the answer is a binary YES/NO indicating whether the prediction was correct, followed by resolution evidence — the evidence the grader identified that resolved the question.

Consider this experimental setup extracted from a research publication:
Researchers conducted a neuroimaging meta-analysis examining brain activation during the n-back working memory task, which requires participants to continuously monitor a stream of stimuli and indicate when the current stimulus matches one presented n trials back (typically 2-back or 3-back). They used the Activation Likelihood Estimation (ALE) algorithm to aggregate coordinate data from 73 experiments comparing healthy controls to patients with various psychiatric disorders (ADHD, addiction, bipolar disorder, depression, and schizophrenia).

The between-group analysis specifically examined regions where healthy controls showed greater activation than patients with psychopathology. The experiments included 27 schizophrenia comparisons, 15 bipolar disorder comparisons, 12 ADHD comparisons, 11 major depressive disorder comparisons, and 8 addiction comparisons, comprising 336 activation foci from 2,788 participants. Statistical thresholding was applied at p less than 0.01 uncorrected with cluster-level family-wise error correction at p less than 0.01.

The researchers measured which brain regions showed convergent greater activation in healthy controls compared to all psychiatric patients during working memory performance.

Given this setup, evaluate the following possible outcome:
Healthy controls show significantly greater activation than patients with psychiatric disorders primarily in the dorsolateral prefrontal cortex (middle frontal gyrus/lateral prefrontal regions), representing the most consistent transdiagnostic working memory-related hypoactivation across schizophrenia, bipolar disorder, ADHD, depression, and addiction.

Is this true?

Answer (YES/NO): NO